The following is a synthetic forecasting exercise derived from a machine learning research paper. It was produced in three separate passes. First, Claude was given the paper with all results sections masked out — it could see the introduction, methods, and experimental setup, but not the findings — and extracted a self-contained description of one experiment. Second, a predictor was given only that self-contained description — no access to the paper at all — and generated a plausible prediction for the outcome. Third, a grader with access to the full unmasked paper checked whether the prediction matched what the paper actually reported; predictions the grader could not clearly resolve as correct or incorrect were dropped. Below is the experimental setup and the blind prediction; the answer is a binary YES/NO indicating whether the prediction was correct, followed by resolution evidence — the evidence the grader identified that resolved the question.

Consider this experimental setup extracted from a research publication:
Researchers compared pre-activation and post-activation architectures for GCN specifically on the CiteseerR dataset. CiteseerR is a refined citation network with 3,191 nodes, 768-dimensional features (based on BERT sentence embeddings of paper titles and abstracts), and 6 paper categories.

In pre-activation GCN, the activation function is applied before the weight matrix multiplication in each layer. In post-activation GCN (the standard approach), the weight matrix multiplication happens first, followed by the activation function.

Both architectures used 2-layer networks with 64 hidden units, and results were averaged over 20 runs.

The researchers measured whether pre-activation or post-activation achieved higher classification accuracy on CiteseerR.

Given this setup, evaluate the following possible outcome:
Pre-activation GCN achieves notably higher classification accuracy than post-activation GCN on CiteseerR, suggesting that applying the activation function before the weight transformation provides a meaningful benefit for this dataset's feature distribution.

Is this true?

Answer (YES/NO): NO